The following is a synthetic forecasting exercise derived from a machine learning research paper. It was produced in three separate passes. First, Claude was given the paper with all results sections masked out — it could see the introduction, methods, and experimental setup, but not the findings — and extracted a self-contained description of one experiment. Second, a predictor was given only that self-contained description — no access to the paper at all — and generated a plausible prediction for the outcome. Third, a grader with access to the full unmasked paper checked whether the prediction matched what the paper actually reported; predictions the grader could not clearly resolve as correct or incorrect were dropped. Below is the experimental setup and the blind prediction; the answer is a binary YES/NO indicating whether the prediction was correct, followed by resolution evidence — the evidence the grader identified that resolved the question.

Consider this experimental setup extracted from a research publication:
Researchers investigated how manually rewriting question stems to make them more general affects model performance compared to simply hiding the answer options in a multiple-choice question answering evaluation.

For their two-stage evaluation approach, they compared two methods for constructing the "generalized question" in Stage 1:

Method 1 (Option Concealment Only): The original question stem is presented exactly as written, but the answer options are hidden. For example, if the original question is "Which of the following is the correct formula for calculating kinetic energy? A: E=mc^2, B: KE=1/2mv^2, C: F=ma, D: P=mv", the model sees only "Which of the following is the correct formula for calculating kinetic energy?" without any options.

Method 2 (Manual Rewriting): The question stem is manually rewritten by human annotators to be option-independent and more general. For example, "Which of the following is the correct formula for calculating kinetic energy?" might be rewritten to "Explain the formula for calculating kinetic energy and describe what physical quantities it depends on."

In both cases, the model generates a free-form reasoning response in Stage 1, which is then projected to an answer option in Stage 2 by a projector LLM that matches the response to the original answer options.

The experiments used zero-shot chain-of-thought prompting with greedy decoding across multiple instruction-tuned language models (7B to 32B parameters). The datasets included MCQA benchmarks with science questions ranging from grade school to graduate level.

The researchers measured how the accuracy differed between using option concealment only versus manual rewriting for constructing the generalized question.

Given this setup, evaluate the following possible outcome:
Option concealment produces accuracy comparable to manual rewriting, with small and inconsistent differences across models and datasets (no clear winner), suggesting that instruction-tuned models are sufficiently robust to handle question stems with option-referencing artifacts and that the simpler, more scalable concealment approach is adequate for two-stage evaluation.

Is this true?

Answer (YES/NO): YES